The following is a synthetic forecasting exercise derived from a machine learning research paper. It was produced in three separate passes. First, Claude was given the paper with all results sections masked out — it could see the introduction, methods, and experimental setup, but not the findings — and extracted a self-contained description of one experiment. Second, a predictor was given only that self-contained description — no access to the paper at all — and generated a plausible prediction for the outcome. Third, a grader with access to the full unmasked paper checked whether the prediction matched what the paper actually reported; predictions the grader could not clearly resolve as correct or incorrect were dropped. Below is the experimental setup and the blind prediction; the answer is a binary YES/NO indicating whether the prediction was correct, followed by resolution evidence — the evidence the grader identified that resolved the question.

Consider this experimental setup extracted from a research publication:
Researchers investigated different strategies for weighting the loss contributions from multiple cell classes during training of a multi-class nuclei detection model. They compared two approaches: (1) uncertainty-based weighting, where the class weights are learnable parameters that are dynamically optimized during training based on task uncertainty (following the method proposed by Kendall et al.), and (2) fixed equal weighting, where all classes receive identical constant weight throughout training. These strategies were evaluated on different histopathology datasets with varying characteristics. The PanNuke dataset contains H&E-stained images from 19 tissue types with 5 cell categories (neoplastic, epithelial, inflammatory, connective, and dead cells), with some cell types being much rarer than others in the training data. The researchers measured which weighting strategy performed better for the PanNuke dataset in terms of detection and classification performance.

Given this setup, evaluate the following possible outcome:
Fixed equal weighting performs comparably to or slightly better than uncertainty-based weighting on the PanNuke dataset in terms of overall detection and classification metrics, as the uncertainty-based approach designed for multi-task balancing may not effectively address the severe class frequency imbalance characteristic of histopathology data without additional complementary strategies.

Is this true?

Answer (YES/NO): YES